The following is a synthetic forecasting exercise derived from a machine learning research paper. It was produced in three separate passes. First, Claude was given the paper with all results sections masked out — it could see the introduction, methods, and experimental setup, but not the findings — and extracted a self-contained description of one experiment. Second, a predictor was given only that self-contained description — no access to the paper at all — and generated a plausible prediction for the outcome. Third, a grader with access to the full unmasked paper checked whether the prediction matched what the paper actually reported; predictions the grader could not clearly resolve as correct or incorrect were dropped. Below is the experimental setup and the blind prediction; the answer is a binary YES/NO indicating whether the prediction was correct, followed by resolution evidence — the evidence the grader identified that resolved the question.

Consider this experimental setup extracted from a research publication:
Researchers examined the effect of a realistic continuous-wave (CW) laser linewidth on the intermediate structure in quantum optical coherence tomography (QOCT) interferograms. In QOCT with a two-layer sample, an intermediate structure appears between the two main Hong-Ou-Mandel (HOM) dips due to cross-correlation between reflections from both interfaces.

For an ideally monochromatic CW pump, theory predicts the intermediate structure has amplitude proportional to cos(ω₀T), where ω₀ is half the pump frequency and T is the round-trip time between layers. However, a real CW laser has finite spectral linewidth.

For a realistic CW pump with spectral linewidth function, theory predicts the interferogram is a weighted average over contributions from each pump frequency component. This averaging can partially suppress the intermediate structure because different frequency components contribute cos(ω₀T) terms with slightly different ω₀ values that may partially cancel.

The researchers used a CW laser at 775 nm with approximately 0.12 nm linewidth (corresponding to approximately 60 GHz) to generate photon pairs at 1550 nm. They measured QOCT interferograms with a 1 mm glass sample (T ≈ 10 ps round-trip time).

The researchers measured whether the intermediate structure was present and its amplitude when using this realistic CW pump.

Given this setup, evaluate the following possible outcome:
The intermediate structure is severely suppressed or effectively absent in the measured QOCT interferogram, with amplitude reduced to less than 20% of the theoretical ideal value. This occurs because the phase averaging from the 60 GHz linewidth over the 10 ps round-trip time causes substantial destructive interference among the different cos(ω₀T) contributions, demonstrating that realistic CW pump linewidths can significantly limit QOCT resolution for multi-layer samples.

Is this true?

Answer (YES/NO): NO